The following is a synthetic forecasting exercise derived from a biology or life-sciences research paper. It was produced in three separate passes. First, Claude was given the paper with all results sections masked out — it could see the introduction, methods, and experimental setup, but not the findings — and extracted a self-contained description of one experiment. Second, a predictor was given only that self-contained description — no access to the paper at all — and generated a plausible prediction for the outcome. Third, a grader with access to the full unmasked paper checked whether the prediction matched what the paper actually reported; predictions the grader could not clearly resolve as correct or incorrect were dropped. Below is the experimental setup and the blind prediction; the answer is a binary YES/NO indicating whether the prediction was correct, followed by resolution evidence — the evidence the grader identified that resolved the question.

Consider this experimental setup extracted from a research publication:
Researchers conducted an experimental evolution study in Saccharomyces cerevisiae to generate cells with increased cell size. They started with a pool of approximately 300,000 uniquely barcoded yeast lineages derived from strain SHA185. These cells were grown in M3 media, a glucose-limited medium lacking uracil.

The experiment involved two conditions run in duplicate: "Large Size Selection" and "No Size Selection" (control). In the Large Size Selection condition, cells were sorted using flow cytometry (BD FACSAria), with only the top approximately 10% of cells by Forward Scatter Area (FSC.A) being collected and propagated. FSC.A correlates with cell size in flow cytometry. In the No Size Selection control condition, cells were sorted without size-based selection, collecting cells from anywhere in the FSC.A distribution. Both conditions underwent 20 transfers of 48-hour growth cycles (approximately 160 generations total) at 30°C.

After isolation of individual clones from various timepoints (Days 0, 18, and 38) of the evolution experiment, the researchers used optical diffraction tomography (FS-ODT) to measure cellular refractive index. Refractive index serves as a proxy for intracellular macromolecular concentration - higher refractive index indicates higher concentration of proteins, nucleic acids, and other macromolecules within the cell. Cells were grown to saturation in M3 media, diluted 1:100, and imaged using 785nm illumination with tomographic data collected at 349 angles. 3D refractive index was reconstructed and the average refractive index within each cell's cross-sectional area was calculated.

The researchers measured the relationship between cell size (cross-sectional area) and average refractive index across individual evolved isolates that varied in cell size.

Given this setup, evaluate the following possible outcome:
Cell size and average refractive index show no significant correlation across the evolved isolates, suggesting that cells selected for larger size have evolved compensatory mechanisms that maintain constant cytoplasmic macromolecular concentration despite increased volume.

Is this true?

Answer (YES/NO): NO